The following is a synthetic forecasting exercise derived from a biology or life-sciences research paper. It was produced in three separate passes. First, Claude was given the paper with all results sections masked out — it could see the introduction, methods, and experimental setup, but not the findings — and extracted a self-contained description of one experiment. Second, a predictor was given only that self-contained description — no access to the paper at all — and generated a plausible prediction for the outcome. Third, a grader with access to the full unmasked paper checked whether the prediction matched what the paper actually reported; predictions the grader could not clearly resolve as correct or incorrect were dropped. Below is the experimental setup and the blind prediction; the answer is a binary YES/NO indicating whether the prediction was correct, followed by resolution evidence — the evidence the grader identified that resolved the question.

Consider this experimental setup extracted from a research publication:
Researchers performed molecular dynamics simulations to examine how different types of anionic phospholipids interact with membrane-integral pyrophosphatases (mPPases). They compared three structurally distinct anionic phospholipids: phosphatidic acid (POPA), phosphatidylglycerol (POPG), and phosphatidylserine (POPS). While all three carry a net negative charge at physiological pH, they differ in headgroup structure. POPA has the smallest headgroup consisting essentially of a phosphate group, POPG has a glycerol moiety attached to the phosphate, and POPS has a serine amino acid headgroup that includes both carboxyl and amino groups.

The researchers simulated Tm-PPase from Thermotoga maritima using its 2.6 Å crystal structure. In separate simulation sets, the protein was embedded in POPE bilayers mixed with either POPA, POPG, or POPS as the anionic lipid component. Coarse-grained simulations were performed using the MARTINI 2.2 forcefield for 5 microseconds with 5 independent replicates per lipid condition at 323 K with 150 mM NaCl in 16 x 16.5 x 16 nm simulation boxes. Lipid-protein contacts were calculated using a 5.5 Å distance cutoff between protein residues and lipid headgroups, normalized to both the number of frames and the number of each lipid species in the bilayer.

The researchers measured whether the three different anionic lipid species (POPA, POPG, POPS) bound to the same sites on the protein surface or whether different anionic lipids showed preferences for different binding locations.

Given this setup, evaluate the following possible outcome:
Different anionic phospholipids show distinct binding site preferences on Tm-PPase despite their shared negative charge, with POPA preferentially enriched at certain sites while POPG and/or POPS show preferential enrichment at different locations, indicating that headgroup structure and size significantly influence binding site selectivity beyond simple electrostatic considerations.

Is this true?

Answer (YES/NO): NO